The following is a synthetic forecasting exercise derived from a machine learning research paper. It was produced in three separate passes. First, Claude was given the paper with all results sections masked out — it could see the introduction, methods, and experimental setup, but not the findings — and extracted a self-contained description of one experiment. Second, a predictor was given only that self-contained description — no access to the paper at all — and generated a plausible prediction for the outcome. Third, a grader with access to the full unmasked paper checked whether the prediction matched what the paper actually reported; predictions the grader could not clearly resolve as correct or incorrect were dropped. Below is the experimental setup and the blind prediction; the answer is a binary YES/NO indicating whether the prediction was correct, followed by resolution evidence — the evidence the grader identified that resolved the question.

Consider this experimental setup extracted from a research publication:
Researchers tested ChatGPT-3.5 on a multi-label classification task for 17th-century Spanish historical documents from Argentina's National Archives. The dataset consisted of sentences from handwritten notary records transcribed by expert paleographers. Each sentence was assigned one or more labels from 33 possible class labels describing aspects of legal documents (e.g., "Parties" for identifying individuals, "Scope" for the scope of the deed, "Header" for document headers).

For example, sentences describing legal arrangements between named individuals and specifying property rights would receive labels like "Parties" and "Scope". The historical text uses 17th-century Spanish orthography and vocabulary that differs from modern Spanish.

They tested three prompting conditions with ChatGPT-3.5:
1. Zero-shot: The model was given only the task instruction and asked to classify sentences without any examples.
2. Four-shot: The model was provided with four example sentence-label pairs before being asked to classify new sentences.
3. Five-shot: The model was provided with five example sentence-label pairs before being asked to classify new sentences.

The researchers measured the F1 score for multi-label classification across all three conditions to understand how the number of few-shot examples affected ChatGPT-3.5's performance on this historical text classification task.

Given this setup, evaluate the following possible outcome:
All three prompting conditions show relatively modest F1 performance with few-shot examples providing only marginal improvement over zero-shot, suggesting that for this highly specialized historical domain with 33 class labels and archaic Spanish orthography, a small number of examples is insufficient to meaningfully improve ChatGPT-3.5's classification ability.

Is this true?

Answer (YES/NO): NO